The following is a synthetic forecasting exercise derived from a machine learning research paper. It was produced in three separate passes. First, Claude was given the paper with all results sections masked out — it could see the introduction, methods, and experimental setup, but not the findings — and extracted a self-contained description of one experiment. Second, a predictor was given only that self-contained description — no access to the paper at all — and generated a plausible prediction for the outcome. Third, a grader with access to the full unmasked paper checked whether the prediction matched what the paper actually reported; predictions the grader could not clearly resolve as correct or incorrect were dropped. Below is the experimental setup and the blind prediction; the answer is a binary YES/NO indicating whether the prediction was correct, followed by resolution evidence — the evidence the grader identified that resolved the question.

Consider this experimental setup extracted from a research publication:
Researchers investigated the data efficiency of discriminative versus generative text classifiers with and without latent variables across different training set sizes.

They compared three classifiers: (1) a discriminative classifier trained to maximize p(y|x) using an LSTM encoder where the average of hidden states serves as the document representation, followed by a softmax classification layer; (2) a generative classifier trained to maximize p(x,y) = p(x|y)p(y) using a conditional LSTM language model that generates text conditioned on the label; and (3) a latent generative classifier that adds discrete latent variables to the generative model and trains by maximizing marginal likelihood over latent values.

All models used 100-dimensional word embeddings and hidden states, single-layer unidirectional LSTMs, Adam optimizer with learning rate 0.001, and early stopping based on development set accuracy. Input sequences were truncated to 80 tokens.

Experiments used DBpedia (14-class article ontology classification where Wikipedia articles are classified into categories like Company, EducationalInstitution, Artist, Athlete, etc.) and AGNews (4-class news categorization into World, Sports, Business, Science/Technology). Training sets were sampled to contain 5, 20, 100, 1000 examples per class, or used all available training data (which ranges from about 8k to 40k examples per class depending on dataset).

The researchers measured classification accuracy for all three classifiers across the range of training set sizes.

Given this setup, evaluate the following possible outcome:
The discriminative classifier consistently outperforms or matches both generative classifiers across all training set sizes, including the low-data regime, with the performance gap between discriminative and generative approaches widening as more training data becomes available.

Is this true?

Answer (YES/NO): NO